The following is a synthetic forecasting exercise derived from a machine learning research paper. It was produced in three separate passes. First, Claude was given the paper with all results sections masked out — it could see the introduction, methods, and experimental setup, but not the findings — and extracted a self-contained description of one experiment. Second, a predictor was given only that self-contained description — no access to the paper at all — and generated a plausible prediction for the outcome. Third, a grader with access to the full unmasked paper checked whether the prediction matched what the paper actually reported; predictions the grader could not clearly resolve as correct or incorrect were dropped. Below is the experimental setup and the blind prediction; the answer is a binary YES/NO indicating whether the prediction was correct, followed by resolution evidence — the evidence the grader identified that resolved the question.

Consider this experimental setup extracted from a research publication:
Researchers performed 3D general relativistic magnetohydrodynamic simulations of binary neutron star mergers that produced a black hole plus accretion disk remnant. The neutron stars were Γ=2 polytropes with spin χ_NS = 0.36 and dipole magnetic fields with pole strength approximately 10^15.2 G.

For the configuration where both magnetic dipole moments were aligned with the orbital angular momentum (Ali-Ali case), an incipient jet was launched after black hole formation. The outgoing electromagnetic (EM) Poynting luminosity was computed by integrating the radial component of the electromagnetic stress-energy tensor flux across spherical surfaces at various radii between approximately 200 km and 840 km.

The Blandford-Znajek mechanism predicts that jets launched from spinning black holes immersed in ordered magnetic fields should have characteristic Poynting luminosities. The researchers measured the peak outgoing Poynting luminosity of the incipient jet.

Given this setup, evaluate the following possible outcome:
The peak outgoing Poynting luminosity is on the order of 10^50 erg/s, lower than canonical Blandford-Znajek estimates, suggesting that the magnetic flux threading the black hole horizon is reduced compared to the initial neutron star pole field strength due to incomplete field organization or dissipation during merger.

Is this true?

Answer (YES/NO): NO